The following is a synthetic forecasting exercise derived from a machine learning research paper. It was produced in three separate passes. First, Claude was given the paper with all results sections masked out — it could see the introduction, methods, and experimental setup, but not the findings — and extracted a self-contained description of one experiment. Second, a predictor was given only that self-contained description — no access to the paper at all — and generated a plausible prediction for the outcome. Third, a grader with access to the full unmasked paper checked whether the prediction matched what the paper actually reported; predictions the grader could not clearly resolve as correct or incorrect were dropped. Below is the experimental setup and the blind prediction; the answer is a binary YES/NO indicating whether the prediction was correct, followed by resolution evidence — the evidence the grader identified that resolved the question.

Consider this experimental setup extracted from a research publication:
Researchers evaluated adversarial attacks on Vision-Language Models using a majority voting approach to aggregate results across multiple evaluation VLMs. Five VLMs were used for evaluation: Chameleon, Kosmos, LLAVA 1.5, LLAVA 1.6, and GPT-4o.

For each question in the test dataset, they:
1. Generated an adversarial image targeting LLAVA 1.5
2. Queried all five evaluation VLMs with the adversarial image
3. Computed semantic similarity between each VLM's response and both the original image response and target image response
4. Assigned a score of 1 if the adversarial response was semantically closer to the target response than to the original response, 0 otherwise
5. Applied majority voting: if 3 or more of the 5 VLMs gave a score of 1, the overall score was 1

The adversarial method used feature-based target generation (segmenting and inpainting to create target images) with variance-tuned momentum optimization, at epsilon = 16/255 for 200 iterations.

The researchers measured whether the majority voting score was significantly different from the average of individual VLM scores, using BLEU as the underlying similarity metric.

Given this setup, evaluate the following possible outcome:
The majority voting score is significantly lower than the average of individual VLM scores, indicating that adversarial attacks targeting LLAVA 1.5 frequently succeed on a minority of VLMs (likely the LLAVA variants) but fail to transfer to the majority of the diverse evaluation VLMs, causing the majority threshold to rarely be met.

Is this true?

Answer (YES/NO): NO